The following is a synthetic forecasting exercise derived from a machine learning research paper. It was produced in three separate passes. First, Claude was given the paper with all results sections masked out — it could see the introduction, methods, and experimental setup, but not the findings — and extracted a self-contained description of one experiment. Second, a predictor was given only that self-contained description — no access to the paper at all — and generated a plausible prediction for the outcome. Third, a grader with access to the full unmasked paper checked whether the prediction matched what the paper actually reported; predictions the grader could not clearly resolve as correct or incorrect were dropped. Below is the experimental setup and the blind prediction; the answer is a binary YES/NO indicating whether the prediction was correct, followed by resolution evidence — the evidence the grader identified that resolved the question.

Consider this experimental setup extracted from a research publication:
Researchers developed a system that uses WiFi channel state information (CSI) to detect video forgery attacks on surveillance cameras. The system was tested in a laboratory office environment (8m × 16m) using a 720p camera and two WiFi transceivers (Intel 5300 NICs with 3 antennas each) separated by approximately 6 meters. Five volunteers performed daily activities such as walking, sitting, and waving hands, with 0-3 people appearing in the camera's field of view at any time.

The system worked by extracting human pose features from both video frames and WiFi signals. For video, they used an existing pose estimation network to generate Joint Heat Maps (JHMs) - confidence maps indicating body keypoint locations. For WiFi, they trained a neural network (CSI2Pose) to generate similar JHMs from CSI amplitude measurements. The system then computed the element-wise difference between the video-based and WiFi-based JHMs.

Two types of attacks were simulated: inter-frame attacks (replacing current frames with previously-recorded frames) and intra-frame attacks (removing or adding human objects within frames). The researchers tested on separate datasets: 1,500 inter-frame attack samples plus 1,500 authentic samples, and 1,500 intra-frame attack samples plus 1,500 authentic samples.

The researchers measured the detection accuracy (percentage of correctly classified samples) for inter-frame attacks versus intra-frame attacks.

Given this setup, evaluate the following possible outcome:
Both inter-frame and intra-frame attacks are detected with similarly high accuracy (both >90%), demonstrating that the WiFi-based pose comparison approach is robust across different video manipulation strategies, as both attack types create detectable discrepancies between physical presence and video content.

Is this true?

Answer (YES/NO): YES